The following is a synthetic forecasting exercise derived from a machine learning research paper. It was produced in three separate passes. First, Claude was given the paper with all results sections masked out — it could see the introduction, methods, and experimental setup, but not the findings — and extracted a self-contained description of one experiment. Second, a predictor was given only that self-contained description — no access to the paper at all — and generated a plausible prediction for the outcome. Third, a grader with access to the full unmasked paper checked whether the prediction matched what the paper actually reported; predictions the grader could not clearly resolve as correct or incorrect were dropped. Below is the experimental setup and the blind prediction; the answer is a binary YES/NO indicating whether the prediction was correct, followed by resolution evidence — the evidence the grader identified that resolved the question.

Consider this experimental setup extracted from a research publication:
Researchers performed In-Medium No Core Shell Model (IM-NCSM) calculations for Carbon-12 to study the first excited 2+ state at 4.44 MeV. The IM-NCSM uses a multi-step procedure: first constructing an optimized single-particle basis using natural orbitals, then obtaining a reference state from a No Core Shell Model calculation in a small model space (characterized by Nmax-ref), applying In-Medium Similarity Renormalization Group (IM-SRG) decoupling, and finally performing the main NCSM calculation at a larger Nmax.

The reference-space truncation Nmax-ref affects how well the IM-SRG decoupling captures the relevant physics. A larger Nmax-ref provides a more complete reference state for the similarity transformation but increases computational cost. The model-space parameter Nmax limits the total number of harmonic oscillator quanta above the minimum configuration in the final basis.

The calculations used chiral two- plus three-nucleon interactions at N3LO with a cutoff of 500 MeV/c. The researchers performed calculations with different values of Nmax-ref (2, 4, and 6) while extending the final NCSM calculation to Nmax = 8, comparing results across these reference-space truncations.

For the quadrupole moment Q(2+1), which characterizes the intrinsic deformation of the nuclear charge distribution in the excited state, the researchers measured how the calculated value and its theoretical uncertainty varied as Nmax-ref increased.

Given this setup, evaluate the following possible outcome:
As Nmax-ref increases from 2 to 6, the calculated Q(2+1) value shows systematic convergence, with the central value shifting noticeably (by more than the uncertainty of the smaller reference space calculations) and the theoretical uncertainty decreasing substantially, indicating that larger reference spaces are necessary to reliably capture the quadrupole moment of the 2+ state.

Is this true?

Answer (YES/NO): NO